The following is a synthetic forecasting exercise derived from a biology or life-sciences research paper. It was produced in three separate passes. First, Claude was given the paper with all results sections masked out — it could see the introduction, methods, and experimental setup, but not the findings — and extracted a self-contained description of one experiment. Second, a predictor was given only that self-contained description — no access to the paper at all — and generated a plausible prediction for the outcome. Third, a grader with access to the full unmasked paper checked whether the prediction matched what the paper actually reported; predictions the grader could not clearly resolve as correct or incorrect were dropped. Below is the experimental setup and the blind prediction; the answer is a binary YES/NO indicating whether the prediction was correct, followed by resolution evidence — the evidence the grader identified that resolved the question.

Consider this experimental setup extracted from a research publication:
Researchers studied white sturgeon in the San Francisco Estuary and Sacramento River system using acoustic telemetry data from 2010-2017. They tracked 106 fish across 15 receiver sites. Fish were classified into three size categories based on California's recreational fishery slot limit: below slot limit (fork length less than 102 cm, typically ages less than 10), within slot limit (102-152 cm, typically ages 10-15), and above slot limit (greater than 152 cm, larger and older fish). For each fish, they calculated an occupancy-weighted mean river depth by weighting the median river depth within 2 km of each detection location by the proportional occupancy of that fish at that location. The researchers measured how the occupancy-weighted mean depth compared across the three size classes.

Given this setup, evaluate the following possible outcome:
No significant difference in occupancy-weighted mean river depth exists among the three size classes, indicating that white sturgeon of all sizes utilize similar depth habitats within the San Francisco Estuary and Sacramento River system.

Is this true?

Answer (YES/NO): NO